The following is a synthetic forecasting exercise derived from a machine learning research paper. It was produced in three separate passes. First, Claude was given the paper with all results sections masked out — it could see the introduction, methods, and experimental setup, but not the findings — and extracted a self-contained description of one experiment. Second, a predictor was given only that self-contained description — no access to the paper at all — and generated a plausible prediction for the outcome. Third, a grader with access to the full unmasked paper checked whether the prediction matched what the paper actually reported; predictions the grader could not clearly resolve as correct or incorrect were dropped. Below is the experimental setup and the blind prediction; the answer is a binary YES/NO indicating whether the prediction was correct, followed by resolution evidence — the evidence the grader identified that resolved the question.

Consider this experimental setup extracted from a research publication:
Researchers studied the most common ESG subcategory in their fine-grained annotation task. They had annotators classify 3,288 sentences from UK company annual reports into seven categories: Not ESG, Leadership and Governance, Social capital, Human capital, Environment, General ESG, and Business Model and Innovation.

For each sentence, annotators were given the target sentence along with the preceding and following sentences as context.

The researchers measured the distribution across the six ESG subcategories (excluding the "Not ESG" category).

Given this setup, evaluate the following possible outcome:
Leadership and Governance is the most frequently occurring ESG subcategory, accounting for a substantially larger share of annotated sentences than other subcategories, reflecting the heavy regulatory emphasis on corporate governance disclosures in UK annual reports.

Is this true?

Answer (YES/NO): YES